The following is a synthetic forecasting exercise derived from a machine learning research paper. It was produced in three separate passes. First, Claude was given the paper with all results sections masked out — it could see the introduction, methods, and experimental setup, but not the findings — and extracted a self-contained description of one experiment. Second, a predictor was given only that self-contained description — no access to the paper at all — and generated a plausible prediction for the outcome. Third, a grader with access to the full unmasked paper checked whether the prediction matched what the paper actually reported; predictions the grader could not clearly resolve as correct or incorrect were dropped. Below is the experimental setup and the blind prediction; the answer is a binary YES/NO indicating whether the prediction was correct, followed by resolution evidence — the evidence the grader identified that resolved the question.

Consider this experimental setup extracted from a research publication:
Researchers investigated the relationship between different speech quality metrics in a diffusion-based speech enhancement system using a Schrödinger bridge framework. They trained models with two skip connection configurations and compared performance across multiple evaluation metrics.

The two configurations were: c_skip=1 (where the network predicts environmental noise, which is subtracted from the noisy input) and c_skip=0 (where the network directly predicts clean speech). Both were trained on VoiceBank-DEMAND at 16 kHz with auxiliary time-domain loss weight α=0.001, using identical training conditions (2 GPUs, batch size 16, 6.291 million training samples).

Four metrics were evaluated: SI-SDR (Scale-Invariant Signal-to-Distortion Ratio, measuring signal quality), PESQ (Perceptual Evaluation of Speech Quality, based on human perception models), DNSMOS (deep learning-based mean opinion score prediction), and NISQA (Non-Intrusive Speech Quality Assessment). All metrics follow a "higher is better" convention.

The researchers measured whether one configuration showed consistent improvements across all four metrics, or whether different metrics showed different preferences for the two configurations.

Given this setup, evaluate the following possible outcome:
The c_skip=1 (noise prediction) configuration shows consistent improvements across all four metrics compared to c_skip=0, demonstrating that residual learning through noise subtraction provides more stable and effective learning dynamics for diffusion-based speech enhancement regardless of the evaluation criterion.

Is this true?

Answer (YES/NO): NO